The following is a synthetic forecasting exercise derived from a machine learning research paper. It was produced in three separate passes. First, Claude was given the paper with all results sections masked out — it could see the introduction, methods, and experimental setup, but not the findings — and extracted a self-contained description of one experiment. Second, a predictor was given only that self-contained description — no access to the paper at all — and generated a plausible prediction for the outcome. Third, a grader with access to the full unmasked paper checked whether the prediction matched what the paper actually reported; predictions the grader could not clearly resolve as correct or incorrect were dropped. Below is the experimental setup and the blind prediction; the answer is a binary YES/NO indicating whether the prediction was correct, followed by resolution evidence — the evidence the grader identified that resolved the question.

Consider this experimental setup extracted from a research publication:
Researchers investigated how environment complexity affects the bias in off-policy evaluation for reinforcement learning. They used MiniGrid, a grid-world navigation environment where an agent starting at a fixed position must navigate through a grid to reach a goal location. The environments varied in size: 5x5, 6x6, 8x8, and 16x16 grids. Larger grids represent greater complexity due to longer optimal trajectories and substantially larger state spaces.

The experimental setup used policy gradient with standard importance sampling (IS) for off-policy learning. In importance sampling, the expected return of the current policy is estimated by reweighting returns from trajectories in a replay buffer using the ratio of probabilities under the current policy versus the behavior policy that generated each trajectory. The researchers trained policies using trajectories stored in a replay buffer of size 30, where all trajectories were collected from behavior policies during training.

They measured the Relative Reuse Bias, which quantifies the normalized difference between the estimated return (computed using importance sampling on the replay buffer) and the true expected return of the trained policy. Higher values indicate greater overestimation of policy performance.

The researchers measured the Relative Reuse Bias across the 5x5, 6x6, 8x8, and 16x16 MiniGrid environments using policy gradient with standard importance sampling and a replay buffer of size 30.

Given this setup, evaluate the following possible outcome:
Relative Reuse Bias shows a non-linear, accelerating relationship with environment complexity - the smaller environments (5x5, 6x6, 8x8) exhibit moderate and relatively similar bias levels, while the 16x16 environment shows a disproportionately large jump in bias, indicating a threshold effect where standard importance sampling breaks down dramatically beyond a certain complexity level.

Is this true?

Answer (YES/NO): NO